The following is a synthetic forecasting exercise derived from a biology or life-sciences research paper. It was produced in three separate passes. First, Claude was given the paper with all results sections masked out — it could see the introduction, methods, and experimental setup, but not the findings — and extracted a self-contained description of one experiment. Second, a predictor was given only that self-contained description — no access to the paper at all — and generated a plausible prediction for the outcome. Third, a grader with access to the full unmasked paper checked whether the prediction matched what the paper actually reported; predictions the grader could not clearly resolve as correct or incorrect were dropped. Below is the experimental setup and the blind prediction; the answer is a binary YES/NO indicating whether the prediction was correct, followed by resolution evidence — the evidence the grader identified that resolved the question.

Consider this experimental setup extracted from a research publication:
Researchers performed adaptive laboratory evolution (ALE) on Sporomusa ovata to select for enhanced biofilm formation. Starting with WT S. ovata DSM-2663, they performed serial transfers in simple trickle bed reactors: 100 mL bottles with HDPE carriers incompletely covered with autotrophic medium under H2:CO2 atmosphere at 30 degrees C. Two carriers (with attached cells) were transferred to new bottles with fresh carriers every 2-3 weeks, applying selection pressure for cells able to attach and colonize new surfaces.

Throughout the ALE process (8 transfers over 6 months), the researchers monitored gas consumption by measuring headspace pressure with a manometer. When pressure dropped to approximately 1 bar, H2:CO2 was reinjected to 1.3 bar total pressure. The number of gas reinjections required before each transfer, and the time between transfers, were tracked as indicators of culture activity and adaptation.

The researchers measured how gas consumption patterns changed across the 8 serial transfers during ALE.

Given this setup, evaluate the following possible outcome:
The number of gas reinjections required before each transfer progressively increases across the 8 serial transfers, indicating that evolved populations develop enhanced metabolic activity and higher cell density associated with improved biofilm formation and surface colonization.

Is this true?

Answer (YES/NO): NO